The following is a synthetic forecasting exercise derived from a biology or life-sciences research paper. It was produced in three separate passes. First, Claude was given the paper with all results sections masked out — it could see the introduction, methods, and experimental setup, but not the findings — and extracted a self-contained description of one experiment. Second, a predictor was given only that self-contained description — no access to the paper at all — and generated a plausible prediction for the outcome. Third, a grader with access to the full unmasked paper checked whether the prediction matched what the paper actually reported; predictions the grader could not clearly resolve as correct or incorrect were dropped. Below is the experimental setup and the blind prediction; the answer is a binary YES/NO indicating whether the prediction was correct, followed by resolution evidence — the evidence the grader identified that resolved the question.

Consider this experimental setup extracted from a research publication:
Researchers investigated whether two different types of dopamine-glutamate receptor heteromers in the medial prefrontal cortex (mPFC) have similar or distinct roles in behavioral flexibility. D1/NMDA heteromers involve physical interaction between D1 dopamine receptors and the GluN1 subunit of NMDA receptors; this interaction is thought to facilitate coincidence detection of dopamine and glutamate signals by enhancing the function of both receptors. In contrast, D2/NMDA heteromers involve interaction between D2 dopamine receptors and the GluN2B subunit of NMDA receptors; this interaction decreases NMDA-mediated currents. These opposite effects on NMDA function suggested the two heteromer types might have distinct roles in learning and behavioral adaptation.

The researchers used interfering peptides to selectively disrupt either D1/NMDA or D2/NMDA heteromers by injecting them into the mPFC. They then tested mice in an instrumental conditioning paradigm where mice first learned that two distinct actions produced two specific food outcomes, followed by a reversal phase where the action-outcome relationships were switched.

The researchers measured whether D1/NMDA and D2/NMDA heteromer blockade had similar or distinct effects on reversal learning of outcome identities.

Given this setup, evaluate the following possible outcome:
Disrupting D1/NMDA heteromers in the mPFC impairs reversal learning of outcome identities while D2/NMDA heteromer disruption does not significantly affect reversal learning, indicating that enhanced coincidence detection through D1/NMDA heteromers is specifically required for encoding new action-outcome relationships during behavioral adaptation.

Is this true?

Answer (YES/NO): NO